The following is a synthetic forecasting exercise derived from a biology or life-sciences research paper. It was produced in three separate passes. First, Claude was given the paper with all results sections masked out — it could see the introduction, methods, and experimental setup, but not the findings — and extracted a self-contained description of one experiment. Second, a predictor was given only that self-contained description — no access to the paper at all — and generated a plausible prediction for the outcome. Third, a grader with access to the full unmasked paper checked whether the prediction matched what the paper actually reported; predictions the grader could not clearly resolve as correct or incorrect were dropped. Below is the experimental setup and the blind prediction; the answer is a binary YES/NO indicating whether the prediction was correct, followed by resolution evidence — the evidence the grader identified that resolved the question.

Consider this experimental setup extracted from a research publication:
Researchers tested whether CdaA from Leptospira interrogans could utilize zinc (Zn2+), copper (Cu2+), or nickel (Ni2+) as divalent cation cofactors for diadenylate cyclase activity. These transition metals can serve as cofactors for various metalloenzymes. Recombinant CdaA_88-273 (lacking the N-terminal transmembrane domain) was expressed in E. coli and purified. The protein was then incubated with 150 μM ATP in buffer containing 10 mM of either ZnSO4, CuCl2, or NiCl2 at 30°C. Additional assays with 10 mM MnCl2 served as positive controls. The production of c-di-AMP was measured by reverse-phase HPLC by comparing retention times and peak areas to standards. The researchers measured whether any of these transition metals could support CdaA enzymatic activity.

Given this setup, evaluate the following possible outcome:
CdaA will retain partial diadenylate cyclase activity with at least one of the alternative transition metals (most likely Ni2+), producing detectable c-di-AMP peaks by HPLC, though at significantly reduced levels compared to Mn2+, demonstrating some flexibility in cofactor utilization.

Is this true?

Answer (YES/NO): NO